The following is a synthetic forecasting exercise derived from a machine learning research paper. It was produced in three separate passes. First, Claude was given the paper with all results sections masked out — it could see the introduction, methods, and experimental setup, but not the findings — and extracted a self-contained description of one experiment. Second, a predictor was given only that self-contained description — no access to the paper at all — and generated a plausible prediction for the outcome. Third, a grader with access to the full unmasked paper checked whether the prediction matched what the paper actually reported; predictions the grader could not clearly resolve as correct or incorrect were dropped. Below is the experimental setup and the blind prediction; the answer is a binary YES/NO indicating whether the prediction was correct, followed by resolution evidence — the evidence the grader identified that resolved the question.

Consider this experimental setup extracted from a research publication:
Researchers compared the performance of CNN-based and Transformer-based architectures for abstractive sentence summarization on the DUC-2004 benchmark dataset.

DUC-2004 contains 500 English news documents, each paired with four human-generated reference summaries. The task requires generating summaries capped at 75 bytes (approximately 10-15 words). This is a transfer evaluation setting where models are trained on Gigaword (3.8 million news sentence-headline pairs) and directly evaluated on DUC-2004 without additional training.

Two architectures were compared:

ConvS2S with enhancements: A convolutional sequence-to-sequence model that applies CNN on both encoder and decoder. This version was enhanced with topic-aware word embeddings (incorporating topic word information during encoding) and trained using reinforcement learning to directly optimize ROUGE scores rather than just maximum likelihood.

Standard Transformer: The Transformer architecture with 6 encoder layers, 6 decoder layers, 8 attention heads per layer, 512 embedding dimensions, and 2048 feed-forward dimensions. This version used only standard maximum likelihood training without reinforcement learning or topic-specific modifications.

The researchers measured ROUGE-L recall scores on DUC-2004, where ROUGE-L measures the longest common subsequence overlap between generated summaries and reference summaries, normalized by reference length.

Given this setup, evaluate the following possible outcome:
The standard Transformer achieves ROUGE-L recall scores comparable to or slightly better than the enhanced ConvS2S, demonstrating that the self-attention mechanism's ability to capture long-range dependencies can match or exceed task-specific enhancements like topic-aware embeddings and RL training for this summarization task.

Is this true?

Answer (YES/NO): NO